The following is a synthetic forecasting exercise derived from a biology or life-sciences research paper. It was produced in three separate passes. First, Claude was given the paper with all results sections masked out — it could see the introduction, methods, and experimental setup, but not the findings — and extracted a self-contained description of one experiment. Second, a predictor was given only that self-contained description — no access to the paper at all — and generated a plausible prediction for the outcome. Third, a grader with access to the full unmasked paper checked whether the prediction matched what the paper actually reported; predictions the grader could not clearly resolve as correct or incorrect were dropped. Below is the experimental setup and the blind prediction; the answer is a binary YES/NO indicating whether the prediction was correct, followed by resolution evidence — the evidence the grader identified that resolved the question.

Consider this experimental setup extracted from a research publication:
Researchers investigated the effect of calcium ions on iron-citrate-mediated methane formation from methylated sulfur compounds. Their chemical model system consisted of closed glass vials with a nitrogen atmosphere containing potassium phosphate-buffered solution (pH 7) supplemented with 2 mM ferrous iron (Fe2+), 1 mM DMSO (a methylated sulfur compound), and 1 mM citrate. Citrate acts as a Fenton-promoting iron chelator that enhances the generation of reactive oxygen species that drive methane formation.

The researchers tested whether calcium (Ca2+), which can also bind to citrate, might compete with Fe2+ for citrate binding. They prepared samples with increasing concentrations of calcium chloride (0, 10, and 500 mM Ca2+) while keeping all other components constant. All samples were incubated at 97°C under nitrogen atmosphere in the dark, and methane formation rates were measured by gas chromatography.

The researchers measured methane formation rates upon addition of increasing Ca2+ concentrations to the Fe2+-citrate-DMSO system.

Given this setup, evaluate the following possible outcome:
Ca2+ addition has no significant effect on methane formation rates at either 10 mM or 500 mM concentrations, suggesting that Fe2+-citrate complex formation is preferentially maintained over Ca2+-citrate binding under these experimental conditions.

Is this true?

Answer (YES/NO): NO